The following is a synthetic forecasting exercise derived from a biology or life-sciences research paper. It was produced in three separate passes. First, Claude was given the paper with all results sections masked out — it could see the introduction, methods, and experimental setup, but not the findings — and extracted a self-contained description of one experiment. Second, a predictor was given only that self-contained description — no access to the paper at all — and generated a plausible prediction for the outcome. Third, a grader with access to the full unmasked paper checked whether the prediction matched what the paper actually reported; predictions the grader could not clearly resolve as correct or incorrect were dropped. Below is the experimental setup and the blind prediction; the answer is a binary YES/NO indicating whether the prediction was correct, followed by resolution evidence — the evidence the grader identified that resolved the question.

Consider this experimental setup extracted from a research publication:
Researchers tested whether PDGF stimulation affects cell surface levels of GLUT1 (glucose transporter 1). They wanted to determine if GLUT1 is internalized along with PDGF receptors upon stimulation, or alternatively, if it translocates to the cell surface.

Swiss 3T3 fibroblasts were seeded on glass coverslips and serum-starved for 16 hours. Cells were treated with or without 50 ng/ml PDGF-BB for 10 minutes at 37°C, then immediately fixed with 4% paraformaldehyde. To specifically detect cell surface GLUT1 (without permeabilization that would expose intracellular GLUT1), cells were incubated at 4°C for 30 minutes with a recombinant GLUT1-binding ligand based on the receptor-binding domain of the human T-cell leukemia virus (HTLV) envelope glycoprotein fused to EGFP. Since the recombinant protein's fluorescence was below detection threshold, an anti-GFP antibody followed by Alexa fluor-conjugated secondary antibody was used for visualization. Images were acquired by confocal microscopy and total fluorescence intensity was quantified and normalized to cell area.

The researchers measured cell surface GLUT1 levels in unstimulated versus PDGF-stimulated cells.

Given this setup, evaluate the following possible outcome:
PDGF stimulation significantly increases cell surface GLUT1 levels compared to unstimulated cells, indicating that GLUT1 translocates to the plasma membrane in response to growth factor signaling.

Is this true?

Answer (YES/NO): NO